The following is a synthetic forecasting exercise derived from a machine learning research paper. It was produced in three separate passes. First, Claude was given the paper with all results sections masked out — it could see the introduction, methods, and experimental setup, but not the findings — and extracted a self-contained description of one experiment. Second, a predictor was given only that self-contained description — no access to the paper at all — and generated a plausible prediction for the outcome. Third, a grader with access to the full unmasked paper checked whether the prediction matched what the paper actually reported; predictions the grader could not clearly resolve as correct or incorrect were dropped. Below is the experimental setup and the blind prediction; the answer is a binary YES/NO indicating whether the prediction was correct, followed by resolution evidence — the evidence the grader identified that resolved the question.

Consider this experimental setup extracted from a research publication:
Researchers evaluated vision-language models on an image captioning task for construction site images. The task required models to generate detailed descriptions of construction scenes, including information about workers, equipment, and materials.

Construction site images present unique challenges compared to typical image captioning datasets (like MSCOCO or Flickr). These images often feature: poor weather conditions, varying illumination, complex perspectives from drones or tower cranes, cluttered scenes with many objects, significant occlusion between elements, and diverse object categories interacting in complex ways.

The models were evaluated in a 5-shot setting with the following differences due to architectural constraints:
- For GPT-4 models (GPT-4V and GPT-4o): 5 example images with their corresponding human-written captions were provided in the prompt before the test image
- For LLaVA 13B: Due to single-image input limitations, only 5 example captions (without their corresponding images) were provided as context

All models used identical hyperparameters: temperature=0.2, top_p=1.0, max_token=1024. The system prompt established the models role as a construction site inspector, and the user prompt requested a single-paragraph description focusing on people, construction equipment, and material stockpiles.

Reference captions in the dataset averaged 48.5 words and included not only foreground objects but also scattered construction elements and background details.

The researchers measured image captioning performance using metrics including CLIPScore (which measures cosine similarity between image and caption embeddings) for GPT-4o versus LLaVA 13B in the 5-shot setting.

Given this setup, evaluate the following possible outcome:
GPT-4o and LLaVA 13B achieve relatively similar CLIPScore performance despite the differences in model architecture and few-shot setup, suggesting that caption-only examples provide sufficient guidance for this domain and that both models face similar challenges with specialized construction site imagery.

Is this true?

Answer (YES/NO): NO